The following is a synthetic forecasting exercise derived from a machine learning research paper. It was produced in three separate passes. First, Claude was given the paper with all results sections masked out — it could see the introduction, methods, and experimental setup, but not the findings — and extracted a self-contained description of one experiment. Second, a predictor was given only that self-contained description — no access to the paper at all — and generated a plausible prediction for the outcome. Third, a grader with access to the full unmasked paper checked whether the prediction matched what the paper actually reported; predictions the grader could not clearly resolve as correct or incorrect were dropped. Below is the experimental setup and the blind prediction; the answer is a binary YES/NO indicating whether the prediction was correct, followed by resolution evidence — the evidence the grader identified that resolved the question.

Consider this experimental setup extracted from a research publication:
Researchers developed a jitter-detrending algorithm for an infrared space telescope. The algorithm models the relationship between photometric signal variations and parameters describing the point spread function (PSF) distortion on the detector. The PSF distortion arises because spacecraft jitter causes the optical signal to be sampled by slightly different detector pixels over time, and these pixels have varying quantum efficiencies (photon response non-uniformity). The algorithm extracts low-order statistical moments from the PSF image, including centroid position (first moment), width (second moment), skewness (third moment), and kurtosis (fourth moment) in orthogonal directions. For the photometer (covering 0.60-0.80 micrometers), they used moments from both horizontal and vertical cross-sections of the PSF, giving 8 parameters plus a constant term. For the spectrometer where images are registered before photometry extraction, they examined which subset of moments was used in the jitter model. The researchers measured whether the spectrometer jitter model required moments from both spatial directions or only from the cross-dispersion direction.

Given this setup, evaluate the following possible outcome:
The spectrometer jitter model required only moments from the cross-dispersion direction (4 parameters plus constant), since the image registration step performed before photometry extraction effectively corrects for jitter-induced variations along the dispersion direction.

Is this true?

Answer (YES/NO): YES